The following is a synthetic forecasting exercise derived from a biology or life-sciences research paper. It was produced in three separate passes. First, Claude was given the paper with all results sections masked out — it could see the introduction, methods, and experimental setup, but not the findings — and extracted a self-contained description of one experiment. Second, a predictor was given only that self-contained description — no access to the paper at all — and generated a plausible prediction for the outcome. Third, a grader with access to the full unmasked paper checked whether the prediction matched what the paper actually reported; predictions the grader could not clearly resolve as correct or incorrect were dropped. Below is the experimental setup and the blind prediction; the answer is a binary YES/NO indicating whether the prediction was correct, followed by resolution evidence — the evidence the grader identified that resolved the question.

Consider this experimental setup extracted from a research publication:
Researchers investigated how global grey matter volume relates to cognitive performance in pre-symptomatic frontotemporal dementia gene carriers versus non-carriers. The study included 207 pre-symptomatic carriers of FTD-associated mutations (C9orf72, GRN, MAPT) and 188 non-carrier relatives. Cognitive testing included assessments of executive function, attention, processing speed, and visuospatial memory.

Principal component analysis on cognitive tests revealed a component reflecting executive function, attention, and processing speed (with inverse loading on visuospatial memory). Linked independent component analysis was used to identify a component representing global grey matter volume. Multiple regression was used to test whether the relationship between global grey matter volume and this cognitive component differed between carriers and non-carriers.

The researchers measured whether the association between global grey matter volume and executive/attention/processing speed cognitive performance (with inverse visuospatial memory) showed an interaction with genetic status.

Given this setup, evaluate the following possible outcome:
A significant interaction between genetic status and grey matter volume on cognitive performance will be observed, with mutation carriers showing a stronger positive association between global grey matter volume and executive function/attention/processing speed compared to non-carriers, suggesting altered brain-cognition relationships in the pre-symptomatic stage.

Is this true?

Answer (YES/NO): NO